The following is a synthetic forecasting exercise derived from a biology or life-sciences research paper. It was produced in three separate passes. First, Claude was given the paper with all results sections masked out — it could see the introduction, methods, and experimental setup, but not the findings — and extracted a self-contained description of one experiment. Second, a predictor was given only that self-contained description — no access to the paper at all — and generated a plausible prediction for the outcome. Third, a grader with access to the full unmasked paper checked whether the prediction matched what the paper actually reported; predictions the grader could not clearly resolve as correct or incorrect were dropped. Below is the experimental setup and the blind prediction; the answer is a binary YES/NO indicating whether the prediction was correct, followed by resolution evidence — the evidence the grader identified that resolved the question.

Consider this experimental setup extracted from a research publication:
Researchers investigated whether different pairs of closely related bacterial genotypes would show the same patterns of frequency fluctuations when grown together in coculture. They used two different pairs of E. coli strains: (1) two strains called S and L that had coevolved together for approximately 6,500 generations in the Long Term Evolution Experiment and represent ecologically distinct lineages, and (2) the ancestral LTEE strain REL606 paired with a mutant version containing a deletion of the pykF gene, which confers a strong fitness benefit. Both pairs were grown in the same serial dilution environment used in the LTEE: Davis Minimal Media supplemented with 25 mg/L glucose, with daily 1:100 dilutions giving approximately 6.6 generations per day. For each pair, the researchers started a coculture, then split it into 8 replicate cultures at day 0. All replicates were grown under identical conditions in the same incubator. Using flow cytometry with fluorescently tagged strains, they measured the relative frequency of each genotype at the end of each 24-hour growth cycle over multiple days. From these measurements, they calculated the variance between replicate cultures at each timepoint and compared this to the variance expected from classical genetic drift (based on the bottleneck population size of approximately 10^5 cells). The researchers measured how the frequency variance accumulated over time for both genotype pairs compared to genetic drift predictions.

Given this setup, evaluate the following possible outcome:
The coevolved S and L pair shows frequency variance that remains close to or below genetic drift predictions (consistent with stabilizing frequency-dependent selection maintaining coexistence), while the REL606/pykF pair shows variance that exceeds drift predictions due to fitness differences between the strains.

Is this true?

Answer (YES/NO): NO